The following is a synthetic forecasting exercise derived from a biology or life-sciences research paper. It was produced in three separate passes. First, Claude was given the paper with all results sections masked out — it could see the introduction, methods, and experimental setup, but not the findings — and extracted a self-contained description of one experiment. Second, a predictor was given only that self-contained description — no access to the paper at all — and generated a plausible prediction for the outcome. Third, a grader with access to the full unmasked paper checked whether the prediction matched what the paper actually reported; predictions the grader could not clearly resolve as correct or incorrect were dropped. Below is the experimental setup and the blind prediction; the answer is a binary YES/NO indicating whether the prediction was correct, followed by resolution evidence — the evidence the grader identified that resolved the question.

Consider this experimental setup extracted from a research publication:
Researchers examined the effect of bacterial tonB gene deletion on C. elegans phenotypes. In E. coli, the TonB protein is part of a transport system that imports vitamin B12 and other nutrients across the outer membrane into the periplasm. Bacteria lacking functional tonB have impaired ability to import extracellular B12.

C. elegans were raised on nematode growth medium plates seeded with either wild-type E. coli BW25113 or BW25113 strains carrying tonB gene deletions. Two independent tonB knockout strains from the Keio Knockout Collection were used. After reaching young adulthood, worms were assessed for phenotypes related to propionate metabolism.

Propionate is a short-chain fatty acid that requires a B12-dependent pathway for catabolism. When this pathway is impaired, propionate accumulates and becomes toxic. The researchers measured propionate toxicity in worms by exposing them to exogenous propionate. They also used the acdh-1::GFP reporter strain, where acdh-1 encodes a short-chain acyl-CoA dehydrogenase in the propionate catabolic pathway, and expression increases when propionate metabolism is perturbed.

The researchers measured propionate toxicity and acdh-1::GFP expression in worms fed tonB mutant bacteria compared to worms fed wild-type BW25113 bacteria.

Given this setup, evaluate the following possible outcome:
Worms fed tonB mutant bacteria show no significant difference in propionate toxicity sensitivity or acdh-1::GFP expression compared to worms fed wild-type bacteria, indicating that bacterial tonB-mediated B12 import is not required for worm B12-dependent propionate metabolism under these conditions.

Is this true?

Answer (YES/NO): NO